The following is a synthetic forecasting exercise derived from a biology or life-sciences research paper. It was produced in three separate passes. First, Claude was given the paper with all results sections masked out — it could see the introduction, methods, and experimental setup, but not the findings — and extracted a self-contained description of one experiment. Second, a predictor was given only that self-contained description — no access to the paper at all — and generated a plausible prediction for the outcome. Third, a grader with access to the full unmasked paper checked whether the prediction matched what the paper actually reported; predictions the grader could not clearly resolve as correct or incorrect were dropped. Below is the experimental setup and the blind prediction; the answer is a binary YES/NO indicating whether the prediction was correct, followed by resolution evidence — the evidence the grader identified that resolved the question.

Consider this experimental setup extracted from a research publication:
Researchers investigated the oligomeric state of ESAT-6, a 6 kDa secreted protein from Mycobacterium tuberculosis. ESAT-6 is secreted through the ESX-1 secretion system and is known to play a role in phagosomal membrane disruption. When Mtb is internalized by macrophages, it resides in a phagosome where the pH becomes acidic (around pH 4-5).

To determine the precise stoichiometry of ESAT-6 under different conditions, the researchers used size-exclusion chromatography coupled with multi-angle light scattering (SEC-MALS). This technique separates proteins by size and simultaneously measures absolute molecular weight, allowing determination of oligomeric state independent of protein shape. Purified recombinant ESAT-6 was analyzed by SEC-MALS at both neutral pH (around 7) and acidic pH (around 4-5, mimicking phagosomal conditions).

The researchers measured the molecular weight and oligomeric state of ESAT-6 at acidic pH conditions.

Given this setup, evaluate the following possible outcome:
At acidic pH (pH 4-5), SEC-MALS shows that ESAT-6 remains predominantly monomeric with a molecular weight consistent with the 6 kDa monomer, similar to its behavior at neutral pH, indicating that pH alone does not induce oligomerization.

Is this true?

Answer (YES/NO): NO